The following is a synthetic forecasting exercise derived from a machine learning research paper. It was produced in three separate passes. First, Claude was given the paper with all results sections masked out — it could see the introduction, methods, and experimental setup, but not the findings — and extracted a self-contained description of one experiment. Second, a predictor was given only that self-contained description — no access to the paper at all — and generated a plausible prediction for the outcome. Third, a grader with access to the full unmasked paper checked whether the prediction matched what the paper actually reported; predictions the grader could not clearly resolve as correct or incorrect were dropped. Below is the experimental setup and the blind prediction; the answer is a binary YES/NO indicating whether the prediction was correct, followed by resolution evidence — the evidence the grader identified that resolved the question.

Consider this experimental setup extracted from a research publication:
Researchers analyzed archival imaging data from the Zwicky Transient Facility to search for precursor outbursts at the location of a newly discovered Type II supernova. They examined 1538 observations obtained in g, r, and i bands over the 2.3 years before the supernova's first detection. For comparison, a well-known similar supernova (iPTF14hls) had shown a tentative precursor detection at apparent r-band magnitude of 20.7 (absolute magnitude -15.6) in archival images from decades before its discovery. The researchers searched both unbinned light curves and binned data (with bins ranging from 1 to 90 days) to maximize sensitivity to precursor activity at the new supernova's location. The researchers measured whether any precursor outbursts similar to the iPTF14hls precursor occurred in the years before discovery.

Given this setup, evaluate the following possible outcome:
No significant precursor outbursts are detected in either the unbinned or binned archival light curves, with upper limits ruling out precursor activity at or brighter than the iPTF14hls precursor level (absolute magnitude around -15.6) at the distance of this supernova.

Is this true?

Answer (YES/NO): YES